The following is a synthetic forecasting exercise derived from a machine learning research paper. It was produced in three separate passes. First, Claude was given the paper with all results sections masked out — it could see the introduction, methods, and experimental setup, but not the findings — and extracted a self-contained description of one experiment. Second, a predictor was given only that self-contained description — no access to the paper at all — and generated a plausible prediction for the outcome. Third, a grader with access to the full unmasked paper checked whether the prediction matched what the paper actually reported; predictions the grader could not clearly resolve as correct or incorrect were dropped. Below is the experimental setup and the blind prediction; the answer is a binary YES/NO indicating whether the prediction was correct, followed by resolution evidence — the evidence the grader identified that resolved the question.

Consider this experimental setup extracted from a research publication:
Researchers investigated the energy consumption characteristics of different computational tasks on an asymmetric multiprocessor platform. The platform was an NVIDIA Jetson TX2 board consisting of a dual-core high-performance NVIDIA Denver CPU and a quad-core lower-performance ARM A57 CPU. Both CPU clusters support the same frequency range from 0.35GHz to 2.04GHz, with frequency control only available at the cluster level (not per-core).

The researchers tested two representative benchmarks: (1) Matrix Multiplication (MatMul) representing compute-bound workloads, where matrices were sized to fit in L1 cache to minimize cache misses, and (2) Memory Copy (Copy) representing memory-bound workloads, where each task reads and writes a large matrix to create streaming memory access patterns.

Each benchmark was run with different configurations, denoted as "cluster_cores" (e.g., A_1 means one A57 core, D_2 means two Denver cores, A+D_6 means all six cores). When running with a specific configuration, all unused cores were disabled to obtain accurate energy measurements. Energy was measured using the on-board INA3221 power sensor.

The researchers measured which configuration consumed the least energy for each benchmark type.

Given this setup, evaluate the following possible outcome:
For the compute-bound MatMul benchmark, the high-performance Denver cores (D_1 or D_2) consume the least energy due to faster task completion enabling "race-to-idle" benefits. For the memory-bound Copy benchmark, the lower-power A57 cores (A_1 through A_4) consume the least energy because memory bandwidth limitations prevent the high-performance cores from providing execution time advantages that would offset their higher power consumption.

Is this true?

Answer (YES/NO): NO